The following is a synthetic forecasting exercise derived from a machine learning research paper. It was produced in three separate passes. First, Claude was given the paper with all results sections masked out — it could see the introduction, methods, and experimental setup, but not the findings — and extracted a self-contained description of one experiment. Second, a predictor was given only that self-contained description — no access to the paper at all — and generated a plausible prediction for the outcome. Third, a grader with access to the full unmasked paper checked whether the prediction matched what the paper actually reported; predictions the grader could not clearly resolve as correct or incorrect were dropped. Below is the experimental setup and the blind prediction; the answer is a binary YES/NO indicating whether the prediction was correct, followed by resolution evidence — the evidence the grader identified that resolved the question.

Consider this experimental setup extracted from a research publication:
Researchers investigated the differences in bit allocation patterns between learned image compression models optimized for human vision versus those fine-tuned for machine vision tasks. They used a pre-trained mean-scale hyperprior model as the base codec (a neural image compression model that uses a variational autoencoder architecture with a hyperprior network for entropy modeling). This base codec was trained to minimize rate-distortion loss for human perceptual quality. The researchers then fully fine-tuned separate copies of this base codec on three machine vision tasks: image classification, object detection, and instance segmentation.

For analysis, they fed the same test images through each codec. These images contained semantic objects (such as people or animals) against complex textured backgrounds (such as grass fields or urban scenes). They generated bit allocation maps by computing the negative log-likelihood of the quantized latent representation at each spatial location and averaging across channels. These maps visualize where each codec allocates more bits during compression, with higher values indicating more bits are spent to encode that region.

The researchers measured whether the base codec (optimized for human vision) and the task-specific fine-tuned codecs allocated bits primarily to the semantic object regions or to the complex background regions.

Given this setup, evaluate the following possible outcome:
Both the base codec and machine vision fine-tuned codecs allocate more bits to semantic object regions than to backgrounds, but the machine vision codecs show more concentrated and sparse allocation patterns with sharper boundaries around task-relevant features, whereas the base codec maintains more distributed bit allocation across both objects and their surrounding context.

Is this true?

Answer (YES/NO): NO